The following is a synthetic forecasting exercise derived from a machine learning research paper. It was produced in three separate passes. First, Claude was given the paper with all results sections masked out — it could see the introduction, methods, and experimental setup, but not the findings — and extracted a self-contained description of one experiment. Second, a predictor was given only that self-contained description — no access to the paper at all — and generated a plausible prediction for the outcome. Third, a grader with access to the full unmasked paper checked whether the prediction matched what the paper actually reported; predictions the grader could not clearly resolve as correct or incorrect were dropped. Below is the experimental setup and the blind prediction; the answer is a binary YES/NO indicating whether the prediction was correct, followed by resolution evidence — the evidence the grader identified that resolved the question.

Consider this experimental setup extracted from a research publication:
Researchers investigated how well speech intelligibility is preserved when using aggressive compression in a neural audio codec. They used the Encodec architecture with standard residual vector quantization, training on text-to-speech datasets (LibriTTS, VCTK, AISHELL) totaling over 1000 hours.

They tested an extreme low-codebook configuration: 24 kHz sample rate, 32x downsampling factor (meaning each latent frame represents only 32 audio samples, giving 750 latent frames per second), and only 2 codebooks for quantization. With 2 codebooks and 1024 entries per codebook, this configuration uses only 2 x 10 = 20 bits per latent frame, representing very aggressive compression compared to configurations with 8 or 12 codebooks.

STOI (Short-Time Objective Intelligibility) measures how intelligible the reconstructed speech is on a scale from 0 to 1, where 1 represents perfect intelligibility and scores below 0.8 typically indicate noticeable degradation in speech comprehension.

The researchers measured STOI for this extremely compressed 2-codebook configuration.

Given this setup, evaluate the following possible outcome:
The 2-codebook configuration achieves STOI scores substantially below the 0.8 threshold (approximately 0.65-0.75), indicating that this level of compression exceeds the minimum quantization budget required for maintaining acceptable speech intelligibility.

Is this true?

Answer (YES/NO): NO